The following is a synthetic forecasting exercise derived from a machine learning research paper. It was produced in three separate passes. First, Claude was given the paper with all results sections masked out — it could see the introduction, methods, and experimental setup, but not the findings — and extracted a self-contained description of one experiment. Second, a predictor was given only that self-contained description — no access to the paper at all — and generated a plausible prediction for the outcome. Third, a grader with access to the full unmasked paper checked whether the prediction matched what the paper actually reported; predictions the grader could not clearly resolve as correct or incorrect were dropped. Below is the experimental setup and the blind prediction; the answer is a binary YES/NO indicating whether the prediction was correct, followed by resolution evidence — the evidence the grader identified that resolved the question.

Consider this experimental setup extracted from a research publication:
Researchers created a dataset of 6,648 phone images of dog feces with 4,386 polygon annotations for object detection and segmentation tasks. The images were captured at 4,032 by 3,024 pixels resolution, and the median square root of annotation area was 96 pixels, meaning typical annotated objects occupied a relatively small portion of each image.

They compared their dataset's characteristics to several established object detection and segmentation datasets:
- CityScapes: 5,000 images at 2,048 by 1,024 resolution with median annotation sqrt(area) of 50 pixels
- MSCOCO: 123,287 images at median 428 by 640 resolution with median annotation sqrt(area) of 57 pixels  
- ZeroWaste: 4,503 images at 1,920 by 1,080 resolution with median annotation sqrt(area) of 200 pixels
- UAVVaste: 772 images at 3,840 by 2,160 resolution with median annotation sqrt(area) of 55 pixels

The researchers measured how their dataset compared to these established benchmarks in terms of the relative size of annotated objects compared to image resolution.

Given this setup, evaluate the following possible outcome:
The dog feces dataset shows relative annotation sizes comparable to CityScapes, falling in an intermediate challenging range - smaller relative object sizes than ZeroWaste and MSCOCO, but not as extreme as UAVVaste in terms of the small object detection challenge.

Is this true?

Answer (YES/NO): NO